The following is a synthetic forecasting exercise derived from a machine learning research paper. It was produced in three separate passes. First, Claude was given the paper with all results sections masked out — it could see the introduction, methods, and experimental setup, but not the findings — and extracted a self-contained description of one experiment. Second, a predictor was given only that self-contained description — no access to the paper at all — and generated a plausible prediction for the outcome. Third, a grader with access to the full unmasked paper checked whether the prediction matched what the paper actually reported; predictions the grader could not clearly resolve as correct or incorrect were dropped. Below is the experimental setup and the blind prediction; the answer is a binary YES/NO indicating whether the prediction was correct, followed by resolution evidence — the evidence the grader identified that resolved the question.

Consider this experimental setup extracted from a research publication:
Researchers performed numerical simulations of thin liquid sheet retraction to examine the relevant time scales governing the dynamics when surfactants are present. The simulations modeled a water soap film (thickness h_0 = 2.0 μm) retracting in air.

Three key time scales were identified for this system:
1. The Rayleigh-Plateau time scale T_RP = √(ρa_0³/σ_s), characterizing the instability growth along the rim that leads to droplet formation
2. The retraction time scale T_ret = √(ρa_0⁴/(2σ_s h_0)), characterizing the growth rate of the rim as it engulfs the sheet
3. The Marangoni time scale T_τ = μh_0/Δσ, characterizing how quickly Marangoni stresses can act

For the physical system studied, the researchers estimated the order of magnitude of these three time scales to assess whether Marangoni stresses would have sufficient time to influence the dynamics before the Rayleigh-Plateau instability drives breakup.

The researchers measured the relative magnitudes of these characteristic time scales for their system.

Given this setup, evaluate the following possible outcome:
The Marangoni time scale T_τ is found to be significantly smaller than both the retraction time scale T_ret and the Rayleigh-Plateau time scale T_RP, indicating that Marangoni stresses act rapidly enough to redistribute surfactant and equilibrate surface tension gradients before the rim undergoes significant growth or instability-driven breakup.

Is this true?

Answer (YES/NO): NO